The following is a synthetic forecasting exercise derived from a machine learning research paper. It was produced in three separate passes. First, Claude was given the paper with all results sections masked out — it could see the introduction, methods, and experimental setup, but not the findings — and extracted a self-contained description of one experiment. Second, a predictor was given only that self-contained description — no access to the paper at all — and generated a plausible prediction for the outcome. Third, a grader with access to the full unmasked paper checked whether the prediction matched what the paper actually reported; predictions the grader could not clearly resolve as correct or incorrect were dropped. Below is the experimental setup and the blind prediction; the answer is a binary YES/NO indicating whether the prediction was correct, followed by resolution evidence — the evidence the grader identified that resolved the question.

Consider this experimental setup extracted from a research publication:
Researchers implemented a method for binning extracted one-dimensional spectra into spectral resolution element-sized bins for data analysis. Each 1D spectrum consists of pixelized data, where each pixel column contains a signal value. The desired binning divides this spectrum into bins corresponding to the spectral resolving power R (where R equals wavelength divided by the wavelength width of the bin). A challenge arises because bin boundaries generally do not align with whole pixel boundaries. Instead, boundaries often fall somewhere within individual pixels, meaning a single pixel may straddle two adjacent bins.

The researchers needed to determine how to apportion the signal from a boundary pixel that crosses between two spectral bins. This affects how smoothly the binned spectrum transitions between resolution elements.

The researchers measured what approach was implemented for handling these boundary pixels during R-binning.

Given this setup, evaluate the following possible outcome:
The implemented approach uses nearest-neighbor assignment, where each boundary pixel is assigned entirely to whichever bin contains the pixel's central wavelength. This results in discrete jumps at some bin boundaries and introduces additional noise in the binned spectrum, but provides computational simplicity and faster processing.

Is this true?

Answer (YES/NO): NO